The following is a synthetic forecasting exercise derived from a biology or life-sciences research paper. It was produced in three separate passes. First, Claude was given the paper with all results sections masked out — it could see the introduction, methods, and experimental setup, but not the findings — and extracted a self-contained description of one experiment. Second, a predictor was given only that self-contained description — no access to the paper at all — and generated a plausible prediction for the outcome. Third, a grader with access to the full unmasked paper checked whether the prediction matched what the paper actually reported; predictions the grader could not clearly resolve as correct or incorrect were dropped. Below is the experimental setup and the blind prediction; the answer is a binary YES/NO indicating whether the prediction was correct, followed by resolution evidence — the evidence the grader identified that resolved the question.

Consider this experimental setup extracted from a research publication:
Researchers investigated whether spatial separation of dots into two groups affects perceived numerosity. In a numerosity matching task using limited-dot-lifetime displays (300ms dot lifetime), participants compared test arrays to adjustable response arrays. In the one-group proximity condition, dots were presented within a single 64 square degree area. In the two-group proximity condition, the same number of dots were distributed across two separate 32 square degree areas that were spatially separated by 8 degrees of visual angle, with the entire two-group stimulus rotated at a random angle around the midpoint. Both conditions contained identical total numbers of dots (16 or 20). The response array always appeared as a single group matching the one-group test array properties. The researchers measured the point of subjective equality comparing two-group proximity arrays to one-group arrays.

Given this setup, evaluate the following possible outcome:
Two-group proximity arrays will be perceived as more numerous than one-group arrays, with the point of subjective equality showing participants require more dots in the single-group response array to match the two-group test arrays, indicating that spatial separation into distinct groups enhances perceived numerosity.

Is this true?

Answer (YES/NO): YES